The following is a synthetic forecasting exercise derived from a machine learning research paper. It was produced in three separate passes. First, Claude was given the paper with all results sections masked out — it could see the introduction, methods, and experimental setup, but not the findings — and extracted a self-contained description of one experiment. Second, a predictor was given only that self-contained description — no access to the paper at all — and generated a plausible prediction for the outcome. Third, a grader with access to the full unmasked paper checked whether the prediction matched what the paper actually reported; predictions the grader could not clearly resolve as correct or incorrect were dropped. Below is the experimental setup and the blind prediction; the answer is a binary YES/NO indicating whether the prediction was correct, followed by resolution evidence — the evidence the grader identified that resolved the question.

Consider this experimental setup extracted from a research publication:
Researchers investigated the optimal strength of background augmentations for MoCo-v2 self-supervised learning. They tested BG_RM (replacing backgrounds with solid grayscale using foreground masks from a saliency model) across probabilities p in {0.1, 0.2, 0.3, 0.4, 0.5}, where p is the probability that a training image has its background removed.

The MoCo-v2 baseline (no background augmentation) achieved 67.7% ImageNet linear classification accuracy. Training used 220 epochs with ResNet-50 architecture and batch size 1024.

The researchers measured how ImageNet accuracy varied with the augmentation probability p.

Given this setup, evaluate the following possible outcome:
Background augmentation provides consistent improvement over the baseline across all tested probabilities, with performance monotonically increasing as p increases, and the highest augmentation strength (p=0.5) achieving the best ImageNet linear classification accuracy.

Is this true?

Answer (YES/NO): NO